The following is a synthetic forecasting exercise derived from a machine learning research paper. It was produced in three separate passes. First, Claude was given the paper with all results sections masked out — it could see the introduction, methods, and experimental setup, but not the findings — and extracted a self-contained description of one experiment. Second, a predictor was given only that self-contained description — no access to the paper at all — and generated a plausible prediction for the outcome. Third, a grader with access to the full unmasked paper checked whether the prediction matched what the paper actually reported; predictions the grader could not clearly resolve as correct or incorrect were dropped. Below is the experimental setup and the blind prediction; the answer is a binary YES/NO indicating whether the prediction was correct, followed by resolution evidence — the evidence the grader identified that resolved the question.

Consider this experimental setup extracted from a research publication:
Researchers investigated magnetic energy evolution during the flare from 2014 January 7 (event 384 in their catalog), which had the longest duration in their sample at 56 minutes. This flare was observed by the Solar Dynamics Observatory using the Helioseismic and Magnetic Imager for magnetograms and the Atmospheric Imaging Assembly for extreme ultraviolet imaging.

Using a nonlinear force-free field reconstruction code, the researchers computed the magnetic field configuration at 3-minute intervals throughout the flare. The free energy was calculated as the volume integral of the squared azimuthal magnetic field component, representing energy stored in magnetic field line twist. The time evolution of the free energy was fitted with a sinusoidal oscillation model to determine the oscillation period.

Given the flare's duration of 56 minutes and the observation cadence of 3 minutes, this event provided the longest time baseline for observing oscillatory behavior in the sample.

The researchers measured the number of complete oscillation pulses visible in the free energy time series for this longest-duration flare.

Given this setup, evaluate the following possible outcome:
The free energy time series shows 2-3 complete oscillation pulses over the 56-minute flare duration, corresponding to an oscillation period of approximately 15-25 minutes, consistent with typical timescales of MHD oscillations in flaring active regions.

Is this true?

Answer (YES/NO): NO